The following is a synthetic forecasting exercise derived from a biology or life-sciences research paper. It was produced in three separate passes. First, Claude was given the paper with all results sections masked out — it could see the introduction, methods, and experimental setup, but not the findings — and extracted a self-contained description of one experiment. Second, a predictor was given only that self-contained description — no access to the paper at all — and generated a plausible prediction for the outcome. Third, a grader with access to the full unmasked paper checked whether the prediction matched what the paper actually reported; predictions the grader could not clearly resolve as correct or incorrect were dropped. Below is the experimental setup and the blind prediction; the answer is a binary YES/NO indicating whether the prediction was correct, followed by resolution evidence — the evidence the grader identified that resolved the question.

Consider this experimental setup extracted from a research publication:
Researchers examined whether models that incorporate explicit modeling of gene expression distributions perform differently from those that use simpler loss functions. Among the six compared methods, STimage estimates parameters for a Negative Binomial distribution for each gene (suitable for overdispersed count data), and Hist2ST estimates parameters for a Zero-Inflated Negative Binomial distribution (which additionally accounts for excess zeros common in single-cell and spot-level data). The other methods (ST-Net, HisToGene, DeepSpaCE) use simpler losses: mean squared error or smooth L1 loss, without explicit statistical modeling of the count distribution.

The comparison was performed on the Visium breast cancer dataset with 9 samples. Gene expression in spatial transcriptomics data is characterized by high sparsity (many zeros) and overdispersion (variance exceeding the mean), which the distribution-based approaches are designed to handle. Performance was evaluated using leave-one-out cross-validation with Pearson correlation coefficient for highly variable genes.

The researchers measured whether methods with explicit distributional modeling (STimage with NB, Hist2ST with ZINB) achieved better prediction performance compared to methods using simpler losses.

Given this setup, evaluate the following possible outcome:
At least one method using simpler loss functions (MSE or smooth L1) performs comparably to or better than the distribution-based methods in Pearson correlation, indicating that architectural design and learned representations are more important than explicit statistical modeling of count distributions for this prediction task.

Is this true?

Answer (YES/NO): NO